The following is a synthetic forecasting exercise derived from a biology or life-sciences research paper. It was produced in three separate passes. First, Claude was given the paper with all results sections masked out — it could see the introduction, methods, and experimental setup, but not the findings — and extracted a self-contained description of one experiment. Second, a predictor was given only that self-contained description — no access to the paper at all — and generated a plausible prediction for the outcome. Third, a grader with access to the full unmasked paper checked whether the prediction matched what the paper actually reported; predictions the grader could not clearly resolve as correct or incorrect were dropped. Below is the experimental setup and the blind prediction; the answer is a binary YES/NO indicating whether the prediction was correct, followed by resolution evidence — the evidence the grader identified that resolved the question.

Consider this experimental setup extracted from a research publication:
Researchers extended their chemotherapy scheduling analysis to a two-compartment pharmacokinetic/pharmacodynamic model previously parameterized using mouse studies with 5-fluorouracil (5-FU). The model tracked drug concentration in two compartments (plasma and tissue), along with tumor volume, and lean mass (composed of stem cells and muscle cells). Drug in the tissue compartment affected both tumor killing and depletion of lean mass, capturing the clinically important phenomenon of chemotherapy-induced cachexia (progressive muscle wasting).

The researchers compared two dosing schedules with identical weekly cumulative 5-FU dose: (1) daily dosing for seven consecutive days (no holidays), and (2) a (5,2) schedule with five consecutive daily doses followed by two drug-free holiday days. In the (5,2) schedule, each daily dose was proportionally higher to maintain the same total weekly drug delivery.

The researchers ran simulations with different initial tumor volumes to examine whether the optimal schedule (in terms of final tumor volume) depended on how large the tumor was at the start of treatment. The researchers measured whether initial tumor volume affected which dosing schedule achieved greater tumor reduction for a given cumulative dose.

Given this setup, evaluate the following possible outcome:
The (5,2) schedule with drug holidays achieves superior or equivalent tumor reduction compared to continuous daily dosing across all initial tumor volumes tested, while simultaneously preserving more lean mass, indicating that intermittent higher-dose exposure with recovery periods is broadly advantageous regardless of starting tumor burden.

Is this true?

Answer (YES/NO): NO